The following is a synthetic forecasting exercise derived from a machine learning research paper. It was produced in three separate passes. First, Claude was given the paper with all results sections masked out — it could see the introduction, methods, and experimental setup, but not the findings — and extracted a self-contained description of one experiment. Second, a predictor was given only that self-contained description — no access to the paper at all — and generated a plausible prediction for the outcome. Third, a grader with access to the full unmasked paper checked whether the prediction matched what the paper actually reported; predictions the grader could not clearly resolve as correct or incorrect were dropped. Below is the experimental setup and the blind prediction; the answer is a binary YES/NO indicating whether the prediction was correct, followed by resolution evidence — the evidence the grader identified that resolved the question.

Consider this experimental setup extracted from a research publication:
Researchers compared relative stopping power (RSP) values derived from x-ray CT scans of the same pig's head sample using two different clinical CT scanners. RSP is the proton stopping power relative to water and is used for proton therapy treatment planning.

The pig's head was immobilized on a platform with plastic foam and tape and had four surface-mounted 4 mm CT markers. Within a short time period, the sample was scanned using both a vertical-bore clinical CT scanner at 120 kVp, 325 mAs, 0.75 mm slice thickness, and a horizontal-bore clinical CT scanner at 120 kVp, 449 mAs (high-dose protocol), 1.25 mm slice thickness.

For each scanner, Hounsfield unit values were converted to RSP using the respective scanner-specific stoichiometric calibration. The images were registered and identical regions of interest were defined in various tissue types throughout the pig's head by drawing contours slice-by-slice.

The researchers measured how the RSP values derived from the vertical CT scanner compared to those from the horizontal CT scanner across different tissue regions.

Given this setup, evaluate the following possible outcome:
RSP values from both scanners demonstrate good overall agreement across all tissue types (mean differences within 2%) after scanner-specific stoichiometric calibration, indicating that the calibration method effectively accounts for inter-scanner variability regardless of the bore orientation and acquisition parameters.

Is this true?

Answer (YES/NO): NO